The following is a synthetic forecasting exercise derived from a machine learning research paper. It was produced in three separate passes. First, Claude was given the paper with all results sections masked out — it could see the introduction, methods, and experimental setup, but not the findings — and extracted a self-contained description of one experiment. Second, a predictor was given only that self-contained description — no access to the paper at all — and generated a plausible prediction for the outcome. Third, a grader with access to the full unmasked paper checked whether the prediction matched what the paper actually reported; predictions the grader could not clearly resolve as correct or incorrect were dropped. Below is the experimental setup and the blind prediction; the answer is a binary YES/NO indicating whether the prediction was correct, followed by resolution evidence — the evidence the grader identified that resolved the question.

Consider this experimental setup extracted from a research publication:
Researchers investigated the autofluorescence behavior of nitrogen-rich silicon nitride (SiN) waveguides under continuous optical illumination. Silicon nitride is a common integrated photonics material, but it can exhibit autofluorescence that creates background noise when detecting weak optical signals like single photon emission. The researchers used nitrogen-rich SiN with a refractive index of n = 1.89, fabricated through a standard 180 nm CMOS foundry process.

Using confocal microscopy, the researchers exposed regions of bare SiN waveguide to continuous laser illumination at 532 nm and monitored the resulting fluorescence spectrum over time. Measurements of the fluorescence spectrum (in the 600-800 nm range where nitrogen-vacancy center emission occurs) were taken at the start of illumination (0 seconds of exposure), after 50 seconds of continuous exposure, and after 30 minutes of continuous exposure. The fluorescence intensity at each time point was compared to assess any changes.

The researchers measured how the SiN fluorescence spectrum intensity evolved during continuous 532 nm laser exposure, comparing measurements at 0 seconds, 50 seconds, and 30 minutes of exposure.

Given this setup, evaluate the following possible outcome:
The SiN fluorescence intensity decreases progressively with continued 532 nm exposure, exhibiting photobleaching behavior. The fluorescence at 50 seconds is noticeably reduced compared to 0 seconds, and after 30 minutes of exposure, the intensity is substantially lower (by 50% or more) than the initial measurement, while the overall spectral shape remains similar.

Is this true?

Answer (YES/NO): YES